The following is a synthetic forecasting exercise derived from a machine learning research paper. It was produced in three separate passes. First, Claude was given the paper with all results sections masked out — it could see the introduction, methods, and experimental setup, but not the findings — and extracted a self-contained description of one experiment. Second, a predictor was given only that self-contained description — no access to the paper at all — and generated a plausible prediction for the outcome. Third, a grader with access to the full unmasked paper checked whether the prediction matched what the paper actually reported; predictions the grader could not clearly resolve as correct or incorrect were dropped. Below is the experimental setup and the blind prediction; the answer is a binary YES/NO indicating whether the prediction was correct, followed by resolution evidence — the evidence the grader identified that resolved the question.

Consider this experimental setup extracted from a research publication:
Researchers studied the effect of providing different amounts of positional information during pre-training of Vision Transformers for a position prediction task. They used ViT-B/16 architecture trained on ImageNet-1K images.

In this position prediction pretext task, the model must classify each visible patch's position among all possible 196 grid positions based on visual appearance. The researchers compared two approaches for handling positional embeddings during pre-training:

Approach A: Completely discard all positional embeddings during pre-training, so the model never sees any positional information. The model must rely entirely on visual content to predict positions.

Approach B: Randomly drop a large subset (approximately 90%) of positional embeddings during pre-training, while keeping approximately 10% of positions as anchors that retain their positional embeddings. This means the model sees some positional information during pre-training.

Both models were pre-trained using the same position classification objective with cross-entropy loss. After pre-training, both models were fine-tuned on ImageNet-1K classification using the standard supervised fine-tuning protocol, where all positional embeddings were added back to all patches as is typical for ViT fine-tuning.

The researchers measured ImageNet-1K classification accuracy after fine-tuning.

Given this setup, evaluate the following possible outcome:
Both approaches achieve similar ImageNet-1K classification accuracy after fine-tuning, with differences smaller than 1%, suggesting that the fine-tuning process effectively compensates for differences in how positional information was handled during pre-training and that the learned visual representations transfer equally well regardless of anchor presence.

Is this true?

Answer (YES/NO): NO